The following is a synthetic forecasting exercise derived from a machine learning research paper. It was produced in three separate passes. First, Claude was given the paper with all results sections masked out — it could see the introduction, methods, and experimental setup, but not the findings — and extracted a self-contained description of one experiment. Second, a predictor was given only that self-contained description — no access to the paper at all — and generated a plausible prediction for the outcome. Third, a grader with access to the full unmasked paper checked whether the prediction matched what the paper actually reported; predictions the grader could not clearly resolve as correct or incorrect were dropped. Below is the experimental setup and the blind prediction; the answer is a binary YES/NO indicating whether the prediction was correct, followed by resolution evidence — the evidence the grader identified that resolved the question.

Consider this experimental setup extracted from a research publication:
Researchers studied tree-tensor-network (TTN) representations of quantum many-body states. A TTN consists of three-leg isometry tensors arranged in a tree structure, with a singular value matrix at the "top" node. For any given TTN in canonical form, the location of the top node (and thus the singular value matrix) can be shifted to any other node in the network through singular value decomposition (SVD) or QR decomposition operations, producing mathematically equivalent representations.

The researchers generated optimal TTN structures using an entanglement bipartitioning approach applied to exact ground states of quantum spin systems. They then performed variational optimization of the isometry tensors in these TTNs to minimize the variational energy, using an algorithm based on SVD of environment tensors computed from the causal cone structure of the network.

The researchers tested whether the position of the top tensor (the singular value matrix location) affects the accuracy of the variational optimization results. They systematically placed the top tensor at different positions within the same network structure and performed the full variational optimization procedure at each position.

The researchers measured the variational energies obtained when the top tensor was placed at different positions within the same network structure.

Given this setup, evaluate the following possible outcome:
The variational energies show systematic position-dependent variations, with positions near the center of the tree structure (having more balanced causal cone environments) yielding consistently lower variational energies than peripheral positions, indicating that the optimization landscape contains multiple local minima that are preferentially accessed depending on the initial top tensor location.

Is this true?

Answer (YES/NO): NO